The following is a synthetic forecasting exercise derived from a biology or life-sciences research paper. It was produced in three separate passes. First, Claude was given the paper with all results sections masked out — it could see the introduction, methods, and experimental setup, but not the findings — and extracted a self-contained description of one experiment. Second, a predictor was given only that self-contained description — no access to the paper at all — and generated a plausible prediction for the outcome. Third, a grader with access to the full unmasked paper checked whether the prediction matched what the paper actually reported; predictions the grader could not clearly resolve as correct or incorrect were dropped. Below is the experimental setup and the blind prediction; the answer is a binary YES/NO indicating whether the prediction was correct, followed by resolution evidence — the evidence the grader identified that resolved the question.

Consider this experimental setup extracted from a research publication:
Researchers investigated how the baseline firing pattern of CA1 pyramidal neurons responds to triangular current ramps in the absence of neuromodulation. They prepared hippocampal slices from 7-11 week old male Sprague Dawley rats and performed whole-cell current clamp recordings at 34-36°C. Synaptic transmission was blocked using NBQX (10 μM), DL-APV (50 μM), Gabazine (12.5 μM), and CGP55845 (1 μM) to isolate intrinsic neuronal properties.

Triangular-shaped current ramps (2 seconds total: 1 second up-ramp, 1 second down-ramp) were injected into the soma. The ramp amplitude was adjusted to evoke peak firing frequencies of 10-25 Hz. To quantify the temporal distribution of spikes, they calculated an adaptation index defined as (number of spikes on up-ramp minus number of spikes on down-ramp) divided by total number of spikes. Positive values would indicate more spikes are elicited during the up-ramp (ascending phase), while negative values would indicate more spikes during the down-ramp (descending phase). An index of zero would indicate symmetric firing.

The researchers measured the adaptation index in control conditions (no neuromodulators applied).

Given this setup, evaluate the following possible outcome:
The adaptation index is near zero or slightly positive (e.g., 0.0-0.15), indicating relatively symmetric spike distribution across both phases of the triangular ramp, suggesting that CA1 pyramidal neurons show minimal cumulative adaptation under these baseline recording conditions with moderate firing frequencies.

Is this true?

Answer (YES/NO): NO